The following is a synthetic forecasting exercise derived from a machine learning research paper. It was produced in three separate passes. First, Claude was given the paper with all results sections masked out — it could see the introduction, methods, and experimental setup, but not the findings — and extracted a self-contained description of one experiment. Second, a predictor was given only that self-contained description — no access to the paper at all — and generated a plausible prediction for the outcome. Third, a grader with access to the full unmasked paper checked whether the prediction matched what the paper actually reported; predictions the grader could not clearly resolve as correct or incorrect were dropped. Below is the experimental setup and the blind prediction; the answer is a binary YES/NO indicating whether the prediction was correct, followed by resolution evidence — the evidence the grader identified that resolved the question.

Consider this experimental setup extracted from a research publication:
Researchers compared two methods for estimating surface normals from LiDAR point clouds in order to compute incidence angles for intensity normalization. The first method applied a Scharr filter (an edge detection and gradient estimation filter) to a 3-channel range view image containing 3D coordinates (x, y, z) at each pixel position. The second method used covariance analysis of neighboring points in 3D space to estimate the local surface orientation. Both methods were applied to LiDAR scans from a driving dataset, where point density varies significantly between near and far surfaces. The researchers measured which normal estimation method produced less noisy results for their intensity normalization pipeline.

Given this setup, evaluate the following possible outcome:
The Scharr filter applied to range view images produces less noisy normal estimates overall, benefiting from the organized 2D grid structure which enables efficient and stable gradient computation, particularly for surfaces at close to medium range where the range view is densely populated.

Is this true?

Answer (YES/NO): YES